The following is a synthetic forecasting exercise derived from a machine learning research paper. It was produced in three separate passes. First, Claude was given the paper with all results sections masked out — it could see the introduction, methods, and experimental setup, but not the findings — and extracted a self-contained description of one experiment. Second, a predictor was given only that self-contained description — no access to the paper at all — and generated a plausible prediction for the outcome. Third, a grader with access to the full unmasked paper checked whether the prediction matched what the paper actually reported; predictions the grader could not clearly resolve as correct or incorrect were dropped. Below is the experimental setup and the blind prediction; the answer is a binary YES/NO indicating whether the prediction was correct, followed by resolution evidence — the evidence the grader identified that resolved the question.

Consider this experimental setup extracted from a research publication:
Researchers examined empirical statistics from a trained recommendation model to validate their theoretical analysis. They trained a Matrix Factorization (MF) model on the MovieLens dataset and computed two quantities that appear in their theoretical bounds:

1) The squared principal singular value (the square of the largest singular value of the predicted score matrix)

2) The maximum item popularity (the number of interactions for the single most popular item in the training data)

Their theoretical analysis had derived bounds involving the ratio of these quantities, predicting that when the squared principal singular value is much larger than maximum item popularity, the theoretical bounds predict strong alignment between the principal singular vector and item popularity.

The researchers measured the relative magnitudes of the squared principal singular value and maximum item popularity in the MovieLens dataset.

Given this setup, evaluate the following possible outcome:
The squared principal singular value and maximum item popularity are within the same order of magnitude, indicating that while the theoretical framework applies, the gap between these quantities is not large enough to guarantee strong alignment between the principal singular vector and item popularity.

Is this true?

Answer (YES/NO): NO